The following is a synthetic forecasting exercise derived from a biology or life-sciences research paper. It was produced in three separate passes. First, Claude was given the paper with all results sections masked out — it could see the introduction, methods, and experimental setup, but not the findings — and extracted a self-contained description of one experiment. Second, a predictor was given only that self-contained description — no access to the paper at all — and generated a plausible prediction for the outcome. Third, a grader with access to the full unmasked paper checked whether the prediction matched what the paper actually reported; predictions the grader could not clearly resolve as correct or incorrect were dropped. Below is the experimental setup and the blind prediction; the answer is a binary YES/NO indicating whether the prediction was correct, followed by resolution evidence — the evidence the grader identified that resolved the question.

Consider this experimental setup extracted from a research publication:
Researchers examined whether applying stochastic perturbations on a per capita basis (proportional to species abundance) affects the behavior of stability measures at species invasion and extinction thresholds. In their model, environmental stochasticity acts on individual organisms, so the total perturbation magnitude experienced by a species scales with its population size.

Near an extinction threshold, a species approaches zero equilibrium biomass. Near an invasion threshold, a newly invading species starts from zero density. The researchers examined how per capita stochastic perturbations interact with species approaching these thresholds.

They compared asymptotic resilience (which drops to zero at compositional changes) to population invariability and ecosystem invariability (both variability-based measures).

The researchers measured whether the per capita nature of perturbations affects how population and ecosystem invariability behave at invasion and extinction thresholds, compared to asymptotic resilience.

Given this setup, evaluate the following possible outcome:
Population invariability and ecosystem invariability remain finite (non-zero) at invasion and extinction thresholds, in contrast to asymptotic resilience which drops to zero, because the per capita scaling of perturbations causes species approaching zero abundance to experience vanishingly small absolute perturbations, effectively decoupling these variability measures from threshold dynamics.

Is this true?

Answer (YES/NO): YES